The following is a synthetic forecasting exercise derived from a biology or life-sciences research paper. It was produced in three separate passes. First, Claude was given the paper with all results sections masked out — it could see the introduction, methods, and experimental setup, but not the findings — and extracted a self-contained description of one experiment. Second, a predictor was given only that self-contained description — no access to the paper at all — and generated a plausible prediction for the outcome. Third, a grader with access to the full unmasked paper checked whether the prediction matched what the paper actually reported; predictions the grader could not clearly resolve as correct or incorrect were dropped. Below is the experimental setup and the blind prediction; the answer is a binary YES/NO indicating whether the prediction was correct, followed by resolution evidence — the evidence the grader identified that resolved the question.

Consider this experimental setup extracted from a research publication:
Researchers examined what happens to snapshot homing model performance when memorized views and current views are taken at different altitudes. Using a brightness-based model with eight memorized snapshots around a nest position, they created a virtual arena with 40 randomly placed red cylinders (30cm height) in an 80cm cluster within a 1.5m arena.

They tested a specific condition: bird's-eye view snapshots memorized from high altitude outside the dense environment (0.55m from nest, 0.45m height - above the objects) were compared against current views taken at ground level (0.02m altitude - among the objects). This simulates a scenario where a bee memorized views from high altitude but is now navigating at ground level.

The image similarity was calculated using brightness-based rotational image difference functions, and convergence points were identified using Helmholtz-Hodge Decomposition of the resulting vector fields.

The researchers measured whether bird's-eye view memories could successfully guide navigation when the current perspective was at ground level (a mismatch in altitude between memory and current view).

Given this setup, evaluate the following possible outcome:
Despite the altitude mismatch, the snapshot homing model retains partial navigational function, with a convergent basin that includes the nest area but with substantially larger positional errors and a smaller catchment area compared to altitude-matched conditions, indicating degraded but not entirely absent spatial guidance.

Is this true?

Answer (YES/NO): NO